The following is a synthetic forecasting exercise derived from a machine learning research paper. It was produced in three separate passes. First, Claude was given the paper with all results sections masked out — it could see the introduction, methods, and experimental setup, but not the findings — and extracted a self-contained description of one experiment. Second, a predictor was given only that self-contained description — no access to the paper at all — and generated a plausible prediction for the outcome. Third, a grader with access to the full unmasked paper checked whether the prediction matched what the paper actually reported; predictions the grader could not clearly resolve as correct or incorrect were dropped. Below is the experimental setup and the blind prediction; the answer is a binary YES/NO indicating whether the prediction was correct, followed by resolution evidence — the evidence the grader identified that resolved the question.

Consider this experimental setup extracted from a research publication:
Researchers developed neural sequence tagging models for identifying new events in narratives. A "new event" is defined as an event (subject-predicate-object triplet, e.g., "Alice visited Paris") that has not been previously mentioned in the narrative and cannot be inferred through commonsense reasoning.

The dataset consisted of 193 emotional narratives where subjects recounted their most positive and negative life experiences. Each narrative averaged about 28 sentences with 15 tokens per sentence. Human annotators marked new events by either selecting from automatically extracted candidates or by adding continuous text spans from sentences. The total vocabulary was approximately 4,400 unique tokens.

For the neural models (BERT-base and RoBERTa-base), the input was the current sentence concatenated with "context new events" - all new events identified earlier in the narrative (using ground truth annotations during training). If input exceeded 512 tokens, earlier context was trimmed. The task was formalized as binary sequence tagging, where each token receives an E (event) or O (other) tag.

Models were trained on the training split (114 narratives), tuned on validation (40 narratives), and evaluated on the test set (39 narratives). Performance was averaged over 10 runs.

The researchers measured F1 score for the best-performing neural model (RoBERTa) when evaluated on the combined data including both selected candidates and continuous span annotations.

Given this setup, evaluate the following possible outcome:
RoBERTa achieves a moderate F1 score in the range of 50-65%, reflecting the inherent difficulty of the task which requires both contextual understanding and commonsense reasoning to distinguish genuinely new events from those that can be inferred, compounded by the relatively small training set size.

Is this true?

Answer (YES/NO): NO